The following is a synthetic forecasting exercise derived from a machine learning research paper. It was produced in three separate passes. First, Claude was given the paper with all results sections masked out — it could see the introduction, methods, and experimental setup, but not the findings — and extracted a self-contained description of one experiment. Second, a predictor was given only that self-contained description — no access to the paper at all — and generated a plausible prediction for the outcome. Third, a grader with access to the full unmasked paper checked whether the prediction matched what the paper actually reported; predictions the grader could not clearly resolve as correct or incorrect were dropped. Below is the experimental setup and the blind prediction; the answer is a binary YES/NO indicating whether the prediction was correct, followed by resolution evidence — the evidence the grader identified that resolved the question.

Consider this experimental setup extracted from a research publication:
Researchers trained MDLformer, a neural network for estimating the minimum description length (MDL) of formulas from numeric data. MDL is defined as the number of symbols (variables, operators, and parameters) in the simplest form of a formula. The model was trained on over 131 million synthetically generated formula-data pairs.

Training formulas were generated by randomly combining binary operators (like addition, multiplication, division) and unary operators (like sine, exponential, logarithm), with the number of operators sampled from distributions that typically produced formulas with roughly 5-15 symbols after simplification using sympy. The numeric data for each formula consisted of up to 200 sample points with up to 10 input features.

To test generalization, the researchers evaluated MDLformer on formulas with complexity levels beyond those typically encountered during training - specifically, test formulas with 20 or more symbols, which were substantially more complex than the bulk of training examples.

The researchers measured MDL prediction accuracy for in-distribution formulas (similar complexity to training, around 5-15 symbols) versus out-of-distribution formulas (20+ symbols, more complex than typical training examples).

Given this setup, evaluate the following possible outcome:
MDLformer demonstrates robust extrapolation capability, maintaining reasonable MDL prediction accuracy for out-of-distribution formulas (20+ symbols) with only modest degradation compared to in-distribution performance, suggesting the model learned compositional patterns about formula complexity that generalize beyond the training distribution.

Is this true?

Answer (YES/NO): YES